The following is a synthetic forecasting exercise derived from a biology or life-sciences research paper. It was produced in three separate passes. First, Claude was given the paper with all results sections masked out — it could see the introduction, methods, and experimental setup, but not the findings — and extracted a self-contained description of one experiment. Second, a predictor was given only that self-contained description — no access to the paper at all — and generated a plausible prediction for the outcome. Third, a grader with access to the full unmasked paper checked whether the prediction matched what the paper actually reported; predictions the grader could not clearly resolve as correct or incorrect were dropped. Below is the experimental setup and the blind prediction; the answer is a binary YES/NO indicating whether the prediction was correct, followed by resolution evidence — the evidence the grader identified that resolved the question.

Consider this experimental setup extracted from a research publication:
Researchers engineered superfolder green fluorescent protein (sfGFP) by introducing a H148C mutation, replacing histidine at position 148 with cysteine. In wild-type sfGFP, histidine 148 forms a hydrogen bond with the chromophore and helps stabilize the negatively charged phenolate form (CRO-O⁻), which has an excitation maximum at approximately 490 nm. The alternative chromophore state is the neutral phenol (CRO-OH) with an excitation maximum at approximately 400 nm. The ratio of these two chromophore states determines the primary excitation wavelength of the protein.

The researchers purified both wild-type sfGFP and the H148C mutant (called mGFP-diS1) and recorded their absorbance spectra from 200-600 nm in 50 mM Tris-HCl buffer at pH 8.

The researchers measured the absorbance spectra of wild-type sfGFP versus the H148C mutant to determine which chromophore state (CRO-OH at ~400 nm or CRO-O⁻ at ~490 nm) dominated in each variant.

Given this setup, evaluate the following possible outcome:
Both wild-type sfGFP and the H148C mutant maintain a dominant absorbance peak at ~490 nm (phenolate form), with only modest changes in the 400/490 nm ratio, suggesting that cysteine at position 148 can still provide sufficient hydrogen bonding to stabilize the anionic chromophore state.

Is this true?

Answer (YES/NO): NO